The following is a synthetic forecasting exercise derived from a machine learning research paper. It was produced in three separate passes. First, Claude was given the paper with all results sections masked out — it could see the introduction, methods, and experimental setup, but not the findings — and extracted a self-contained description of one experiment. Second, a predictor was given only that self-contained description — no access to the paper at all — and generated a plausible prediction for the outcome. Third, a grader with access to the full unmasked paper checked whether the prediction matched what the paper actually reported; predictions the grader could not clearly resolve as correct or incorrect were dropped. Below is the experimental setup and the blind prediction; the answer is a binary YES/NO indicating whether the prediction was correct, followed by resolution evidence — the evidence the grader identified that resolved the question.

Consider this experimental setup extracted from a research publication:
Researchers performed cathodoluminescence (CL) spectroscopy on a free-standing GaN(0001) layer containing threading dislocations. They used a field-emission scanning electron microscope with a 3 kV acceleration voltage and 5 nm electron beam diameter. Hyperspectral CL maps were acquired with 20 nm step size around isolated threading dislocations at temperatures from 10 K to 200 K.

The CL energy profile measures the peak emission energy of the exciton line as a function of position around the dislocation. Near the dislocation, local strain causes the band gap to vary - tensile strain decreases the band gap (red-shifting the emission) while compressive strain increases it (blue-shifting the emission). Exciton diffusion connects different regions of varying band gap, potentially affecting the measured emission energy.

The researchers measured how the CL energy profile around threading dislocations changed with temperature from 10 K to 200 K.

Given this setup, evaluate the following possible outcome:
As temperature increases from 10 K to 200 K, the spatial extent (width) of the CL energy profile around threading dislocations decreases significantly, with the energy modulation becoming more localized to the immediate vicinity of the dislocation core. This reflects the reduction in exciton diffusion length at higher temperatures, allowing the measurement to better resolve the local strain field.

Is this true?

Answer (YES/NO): NO